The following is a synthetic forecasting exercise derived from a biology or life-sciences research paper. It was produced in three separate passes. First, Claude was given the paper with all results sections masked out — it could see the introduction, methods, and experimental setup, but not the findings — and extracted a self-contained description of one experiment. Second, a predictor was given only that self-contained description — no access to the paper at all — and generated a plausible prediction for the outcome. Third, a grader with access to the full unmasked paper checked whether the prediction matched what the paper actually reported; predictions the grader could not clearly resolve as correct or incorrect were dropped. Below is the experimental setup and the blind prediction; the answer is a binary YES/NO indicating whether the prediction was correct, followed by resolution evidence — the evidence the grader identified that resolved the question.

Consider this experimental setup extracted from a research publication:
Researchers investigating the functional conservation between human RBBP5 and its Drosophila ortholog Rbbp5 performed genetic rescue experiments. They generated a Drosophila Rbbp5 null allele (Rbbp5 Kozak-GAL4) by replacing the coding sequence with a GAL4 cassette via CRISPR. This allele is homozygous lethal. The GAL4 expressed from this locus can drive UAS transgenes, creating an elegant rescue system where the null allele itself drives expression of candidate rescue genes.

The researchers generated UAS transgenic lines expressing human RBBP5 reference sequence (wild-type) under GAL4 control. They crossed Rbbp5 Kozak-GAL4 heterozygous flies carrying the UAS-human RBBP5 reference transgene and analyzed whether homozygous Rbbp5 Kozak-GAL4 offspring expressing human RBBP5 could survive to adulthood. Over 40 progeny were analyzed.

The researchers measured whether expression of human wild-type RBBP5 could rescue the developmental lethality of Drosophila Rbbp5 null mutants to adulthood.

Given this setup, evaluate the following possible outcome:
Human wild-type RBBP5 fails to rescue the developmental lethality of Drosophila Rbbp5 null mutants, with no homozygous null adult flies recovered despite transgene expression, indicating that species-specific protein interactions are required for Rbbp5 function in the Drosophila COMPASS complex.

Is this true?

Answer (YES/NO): YES